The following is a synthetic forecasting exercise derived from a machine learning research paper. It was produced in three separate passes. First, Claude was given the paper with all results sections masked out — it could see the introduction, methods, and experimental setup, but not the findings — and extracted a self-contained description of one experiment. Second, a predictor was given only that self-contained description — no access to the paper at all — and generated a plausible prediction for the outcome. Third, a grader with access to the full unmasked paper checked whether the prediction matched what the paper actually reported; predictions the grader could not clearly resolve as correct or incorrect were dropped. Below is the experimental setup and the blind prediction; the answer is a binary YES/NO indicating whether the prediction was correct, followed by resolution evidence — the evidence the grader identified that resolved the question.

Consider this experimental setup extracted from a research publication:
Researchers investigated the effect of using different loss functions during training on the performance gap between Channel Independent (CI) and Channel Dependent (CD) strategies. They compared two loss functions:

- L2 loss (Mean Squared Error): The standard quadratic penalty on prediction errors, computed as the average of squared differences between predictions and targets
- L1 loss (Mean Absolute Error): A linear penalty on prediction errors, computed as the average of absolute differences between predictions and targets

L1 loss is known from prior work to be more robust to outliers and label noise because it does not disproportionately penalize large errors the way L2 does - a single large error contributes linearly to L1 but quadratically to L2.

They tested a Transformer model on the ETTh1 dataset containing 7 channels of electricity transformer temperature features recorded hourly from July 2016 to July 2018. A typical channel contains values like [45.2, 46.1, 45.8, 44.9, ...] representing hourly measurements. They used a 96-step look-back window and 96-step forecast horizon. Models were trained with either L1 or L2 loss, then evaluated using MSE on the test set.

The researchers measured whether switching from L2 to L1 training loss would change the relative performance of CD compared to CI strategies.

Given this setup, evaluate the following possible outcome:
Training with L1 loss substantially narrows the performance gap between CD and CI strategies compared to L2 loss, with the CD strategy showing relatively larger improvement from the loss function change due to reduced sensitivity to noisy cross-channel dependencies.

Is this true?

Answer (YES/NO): YES